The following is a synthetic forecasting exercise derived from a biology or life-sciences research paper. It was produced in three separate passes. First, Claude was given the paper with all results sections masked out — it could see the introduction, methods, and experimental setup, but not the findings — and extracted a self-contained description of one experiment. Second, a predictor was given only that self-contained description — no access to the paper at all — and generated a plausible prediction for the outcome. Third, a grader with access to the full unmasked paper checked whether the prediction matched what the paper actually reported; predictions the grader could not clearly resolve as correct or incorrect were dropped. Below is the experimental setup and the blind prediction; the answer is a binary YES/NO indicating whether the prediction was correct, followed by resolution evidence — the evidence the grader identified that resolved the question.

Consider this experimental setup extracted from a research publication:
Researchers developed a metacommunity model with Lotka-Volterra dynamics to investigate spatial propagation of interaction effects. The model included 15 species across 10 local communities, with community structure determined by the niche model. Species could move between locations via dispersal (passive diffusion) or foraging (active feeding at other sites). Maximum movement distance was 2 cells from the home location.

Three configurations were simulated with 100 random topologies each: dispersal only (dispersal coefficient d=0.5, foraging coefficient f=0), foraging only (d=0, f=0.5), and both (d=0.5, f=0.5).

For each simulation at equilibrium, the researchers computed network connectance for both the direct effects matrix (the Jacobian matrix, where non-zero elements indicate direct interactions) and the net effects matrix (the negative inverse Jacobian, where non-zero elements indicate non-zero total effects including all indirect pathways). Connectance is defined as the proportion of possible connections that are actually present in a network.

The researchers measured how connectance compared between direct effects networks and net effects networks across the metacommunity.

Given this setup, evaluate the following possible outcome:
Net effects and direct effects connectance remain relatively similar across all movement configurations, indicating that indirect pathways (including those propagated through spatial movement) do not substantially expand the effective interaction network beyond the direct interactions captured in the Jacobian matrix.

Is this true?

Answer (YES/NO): NO